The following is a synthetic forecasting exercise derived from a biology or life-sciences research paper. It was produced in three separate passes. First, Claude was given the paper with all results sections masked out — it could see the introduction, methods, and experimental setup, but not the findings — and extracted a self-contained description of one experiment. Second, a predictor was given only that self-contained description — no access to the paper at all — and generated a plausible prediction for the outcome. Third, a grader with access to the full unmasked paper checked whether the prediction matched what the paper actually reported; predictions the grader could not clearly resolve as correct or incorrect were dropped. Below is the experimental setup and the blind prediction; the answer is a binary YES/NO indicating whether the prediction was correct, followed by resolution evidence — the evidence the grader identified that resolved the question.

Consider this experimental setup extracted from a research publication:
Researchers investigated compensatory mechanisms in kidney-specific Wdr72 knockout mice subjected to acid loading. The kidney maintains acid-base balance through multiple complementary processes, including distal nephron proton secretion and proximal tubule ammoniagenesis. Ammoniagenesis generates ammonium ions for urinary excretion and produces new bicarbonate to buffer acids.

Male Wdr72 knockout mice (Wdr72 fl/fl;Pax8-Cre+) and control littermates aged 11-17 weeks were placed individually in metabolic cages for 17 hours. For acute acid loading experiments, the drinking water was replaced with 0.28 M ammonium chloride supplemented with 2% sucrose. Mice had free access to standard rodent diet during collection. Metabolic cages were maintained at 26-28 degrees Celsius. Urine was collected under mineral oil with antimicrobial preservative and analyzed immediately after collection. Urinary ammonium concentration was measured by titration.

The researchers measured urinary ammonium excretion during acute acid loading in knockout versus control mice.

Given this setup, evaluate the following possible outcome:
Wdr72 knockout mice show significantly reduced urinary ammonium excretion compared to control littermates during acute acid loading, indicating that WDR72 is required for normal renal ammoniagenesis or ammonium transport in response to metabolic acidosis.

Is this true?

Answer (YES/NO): NO